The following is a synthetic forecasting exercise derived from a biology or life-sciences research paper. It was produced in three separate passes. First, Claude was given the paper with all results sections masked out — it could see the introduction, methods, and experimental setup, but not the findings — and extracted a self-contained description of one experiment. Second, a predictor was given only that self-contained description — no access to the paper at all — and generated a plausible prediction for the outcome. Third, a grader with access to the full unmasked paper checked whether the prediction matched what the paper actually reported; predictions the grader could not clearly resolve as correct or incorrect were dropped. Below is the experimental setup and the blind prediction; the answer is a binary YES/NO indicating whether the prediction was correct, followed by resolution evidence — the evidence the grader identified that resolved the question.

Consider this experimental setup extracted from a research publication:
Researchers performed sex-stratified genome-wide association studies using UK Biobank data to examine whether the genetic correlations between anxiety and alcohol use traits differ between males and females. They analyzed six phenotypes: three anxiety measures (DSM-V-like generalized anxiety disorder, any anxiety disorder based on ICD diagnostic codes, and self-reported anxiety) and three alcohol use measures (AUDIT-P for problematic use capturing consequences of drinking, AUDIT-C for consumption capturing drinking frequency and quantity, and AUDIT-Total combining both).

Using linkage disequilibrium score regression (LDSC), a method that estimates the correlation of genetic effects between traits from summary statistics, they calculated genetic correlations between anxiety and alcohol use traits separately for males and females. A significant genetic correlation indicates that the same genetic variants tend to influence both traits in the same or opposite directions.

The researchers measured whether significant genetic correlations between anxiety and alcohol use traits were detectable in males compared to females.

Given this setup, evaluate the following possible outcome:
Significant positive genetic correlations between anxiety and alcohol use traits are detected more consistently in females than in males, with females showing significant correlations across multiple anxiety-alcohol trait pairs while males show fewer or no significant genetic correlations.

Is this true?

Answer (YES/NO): YES